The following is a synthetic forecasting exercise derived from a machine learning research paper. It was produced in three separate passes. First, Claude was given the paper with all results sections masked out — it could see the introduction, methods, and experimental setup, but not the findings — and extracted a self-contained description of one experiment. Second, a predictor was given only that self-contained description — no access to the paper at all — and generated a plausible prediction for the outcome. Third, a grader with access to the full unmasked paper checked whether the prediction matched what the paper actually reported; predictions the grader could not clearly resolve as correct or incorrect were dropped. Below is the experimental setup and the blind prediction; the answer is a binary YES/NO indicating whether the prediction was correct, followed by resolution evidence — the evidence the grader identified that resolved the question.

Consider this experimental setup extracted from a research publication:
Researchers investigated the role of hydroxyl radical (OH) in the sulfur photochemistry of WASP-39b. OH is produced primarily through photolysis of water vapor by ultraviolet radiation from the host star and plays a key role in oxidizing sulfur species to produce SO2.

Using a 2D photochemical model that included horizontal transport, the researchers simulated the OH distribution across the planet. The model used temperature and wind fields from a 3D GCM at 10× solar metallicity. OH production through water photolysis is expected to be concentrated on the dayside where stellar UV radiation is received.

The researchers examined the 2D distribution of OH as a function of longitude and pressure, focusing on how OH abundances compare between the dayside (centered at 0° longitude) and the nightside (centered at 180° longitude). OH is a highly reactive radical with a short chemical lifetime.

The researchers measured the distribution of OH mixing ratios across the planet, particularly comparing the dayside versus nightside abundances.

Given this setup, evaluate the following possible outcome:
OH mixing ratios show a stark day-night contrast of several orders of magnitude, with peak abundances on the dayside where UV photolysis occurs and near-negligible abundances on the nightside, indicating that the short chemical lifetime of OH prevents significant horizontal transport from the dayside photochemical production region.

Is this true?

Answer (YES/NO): NO